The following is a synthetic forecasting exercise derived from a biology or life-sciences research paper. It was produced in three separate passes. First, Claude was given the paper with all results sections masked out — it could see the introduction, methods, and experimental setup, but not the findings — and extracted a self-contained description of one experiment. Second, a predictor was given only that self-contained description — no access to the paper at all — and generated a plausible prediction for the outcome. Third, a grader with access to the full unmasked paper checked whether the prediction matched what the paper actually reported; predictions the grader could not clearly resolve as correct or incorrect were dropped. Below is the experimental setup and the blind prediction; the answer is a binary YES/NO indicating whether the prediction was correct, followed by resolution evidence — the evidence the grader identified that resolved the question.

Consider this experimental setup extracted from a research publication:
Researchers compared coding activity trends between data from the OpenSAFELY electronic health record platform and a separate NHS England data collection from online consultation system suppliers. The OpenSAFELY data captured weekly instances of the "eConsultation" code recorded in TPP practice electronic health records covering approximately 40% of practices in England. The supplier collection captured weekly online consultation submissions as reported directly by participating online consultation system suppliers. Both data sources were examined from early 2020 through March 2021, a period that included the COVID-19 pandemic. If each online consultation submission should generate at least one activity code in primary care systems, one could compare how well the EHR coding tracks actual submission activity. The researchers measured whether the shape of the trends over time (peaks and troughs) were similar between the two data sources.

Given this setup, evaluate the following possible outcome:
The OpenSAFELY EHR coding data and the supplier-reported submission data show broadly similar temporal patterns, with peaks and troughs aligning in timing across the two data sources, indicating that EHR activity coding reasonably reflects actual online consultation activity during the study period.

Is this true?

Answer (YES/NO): NO